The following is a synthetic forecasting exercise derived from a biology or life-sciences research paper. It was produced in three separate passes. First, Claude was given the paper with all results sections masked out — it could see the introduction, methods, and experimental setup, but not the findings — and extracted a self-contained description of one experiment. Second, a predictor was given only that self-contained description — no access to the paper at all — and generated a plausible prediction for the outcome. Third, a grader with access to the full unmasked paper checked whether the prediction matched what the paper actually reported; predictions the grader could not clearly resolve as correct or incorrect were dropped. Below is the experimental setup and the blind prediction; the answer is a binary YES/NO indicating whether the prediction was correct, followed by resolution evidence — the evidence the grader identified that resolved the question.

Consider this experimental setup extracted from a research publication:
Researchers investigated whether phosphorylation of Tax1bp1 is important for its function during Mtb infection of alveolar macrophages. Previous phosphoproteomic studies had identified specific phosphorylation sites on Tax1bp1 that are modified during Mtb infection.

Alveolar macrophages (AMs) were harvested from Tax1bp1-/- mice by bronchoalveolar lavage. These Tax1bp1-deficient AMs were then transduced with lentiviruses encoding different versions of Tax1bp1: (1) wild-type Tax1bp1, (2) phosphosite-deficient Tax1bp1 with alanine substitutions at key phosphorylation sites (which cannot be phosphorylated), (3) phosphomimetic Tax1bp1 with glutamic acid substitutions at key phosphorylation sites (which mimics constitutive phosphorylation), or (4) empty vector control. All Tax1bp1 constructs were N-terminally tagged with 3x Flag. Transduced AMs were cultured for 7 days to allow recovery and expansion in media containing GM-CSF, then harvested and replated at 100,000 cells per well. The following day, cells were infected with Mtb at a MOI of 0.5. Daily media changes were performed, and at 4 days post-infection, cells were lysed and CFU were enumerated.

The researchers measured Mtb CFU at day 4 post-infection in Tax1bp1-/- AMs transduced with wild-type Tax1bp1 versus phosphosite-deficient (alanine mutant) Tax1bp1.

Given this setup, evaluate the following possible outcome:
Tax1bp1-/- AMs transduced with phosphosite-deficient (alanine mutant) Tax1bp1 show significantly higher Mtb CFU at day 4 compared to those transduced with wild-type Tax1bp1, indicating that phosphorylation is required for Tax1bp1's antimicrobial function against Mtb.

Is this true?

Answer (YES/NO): NO